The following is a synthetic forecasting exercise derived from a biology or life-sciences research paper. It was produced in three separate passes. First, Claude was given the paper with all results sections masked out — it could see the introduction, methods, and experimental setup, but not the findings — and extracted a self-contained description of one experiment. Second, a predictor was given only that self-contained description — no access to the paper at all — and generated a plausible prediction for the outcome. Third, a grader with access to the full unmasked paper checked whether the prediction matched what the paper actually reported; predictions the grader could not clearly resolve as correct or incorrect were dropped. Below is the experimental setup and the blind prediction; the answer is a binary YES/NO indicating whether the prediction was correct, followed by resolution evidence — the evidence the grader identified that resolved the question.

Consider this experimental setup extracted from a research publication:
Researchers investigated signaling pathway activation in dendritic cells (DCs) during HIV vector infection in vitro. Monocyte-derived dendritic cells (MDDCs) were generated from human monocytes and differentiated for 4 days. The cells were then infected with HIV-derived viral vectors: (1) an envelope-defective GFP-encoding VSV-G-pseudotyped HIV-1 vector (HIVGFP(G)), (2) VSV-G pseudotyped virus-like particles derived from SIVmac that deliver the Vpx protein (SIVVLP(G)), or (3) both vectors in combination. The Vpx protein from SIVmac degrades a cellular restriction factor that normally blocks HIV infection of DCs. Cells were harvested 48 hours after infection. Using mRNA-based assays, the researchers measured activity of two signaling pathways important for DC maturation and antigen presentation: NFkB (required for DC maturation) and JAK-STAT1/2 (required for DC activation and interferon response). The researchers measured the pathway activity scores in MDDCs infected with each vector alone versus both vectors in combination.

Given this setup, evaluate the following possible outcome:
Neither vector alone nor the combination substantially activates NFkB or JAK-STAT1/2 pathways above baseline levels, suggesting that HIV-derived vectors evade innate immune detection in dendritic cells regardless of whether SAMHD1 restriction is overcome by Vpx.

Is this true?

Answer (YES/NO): NO